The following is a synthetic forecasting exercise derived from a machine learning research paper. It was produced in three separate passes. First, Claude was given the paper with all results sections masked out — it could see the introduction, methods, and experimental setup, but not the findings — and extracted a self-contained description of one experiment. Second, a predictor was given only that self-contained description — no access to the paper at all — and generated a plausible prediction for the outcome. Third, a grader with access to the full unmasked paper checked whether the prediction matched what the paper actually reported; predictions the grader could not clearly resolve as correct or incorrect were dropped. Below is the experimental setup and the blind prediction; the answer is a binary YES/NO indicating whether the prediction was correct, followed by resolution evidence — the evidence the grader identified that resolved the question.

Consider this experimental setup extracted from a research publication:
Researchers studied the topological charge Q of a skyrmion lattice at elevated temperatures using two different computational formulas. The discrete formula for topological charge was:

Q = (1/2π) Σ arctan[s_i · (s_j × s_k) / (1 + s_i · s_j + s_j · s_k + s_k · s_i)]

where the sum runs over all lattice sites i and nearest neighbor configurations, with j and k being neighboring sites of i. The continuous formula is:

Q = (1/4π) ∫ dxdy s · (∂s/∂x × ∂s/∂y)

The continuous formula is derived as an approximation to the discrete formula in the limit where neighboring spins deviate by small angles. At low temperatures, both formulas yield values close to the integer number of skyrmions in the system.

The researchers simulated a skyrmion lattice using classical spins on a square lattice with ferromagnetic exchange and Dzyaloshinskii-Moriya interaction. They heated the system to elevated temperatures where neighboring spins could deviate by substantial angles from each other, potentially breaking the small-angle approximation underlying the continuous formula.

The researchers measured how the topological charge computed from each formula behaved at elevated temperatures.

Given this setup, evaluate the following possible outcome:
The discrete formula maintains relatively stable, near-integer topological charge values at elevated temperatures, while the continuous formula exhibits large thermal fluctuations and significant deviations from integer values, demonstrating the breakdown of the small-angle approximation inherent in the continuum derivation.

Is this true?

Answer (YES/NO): NO